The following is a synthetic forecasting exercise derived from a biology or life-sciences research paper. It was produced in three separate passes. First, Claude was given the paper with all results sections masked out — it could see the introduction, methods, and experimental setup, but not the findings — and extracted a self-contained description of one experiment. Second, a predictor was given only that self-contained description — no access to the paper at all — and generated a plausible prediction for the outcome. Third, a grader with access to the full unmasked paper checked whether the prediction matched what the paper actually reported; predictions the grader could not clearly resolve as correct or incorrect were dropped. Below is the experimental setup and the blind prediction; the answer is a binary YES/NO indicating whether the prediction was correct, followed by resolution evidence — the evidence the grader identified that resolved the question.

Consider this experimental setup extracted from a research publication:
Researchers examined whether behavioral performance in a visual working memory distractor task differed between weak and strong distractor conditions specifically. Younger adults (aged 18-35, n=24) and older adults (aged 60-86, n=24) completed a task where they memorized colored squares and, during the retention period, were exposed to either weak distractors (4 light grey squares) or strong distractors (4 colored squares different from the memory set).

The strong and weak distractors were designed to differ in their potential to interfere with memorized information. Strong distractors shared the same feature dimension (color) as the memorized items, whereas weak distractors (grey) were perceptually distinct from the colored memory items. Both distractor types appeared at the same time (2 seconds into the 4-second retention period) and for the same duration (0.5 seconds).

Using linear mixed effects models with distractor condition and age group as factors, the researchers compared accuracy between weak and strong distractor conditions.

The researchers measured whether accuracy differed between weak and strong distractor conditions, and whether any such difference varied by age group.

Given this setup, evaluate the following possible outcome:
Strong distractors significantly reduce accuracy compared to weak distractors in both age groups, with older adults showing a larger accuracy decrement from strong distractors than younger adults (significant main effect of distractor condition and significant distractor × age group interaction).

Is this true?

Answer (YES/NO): NO